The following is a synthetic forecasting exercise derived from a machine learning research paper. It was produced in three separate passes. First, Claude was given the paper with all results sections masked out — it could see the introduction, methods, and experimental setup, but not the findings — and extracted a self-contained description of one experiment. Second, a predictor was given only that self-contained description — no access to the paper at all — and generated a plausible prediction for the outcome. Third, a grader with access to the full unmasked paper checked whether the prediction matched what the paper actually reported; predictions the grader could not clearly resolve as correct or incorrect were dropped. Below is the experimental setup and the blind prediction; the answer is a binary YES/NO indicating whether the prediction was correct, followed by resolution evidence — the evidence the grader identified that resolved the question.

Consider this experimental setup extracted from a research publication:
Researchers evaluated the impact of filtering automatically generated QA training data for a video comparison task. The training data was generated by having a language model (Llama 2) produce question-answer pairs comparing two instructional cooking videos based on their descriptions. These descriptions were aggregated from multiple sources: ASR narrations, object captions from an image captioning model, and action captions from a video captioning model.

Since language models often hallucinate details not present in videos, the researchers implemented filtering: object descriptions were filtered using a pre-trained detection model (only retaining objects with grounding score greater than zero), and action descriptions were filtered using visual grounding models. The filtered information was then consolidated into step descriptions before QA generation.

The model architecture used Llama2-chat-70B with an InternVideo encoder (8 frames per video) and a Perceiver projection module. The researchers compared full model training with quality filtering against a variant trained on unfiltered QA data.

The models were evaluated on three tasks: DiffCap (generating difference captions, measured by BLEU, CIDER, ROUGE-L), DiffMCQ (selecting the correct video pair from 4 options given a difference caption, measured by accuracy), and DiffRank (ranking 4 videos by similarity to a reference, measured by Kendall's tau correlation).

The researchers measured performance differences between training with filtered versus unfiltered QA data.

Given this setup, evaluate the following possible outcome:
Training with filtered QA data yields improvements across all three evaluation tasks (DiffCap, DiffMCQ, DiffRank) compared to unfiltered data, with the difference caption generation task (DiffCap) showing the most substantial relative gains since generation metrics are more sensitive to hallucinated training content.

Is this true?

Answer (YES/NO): NO